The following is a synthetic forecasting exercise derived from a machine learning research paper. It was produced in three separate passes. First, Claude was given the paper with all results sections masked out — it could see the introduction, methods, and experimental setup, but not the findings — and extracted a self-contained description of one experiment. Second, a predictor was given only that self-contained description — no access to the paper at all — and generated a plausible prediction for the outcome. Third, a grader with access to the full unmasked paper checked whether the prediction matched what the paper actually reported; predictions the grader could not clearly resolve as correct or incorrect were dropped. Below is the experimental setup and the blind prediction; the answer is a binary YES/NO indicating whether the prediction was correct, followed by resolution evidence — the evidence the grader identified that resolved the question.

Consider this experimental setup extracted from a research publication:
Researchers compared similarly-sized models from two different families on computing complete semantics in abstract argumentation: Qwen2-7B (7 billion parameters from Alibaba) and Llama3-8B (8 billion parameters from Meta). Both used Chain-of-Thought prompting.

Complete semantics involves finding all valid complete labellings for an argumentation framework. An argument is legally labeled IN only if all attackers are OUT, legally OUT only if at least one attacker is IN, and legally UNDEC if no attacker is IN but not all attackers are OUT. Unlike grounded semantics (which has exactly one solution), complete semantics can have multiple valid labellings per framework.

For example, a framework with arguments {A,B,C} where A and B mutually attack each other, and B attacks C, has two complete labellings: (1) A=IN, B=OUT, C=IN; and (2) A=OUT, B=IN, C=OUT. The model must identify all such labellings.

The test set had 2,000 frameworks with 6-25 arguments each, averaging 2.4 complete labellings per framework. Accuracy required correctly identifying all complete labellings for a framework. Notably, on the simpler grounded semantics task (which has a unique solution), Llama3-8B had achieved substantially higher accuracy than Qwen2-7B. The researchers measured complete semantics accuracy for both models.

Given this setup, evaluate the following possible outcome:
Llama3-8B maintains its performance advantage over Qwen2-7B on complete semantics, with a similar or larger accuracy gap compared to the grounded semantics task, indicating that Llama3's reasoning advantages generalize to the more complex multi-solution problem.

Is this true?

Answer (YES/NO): NO